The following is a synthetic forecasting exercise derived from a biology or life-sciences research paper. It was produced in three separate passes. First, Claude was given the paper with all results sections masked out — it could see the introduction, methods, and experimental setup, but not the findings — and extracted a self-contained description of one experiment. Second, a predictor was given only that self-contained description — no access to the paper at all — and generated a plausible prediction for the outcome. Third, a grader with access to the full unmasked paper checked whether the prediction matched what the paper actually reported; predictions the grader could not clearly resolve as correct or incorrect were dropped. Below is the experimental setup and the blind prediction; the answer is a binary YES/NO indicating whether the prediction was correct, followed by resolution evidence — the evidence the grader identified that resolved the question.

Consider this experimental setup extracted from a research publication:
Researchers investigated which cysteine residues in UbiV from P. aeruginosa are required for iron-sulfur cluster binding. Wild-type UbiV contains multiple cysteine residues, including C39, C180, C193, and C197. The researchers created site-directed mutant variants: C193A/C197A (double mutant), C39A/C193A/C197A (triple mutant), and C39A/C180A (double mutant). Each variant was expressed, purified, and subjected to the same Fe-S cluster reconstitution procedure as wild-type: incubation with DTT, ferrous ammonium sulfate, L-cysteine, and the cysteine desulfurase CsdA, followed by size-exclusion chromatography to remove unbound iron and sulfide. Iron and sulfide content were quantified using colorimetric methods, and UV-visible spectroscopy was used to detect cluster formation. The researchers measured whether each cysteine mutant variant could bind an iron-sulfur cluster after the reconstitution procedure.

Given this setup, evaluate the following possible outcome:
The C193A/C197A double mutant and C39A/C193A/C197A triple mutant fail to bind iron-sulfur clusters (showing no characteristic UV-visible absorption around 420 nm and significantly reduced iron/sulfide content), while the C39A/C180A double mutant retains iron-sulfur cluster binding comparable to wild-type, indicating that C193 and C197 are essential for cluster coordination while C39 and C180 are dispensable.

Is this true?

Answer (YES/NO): NO